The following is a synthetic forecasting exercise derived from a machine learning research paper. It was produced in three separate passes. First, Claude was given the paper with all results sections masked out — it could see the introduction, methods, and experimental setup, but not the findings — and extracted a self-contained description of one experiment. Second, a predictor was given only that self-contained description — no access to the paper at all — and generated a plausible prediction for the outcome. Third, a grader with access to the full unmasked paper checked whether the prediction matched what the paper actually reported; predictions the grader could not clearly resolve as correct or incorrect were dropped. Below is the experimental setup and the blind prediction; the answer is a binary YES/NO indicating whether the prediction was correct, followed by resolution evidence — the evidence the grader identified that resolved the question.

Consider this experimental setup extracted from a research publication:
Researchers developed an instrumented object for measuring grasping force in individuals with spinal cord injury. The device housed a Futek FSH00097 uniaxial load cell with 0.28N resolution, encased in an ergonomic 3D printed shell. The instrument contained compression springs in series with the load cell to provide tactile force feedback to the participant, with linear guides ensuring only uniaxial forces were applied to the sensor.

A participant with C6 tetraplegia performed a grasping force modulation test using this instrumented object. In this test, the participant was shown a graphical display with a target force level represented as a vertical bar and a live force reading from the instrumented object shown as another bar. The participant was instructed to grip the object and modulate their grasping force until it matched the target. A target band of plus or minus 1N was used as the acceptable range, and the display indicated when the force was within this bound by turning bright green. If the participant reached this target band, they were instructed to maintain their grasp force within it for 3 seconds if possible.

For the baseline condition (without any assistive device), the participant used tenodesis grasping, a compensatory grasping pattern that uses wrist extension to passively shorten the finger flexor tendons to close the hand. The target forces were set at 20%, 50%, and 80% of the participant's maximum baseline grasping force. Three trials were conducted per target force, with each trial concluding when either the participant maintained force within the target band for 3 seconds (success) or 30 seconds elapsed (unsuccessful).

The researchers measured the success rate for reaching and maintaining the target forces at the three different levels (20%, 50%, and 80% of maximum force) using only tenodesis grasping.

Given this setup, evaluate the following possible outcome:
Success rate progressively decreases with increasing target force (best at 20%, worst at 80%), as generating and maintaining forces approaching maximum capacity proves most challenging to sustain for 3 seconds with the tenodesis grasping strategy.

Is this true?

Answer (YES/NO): NO